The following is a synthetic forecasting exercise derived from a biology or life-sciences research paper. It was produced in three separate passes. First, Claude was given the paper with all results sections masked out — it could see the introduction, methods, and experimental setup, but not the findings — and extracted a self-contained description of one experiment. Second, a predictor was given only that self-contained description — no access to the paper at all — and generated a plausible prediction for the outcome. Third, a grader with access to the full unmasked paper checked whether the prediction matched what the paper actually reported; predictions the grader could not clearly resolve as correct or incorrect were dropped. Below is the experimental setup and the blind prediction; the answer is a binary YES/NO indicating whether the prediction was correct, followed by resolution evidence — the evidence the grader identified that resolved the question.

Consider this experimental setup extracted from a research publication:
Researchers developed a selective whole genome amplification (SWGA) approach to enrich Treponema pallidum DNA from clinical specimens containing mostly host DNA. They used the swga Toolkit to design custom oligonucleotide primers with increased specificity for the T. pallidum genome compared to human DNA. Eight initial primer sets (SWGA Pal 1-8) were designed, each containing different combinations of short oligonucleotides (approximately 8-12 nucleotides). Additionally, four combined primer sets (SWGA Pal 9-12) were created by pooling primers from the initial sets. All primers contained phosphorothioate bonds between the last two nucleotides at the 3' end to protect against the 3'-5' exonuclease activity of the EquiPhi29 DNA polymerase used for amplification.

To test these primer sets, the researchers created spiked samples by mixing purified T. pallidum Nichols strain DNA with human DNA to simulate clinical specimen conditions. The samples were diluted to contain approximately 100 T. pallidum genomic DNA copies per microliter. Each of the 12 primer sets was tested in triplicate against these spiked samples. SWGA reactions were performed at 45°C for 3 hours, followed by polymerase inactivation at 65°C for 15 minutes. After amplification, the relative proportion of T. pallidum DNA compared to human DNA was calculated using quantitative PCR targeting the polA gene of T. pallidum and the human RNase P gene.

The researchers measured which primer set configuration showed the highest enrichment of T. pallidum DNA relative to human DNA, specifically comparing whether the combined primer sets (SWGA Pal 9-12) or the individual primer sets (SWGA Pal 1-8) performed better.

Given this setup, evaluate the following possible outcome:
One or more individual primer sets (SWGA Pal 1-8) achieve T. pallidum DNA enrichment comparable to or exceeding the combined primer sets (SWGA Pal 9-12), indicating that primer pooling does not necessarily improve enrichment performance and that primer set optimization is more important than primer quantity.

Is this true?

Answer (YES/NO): NO